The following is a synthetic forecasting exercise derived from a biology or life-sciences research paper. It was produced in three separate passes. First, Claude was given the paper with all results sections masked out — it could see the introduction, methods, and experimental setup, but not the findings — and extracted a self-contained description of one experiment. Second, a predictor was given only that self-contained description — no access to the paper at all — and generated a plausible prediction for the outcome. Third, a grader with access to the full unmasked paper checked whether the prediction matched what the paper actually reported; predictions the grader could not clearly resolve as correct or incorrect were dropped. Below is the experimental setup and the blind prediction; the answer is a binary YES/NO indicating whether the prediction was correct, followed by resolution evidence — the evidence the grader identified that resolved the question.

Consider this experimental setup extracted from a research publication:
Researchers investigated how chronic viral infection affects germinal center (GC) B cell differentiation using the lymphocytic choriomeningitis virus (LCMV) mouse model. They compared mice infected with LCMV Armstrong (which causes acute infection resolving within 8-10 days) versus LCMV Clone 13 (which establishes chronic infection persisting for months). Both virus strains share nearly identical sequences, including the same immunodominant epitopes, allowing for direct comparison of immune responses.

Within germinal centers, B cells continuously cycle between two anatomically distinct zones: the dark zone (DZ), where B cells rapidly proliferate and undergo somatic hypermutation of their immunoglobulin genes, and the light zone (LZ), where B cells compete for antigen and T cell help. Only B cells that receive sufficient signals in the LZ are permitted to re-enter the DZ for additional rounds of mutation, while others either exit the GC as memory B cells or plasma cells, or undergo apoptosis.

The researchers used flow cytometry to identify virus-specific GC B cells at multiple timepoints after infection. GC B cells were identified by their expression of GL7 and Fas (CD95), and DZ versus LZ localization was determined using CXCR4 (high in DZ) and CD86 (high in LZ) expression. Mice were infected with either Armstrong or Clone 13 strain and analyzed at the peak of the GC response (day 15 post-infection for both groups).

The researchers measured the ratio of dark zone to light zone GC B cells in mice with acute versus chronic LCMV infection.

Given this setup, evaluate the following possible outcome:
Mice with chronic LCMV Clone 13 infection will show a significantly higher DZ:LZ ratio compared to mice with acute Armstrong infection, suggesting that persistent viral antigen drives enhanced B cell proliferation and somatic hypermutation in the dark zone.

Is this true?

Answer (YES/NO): NO